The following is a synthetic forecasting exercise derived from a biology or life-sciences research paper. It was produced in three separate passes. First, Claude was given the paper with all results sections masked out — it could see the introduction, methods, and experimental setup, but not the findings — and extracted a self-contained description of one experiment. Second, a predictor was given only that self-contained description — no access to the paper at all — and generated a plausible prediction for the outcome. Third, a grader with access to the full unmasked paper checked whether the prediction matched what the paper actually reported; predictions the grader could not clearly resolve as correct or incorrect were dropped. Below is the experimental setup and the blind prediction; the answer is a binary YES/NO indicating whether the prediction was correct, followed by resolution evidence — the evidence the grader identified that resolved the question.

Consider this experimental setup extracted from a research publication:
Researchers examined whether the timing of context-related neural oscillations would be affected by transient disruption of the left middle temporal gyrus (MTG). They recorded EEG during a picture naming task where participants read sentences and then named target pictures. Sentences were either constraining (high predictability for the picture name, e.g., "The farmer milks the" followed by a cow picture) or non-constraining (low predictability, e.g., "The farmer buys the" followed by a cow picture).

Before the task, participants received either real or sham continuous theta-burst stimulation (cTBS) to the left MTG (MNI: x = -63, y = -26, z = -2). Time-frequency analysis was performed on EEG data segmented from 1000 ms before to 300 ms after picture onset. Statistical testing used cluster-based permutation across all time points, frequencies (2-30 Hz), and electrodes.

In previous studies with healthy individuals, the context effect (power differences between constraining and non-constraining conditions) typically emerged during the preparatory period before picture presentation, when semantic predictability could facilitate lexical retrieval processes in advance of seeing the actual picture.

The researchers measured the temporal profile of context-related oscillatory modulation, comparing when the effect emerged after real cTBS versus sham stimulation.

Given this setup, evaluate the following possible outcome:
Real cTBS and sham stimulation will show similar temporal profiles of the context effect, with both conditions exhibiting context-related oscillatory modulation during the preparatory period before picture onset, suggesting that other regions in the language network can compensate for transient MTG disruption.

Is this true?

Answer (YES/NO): YES